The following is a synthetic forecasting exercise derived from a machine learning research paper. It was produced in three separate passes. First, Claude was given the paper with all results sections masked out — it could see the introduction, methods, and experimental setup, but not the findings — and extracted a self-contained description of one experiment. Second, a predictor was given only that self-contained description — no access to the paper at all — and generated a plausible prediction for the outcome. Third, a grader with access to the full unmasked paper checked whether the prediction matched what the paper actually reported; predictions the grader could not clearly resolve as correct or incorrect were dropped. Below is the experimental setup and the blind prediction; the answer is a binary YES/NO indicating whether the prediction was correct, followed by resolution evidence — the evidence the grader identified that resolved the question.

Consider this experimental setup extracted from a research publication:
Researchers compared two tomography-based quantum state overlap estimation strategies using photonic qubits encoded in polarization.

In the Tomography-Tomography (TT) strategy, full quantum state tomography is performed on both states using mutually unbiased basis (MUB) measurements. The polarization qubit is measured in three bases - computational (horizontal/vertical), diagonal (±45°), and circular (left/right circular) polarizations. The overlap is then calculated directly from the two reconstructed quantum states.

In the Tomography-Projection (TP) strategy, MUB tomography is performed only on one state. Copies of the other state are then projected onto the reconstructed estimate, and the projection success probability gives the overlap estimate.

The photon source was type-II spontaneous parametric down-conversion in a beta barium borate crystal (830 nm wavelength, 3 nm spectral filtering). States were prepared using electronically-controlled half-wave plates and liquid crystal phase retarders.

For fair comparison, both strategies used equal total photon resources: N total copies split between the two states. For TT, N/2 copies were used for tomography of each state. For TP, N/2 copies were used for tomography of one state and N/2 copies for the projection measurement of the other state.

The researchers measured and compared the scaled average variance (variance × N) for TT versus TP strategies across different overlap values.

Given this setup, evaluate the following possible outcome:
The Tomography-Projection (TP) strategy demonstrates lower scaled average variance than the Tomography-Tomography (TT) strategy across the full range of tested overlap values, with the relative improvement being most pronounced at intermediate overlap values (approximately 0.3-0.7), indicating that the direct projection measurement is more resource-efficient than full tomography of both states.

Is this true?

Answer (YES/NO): NO